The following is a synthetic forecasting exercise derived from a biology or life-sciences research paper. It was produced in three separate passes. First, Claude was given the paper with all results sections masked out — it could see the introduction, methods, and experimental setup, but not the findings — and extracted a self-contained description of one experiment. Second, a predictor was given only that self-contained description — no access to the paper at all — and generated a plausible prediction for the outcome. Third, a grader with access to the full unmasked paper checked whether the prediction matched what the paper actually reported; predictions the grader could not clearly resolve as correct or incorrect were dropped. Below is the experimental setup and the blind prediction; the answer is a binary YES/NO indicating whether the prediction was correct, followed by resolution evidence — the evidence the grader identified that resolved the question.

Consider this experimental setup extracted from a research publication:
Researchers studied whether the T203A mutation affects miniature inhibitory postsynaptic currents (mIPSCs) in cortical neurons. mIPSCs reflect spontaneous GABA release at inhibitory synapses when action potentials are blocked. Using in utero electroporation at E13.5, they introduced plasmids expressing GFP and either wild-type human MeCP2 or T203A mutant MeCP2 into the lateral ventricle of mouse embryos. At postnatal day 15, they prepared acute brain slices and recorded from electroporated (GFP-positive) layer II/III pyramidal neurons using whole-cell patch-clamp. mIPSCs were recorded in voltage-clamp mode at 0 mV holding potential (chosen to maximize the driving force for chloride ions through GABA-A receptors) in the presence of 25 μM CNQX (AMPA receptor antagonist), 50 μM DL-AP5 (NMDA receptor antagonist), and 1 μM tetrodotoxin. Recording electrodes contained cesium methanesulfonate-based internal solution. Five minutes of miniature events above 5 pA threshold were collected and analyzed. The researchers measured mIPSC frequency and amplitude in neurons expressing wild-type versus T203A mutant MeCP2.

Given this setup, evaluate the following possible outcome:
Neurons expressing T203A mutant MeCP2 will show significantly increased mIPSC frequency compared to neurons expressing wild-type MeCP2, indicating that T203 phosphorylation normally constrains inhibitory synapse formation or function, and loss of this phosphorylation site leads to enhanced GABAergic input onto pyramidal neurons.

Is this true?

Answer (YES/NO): NO